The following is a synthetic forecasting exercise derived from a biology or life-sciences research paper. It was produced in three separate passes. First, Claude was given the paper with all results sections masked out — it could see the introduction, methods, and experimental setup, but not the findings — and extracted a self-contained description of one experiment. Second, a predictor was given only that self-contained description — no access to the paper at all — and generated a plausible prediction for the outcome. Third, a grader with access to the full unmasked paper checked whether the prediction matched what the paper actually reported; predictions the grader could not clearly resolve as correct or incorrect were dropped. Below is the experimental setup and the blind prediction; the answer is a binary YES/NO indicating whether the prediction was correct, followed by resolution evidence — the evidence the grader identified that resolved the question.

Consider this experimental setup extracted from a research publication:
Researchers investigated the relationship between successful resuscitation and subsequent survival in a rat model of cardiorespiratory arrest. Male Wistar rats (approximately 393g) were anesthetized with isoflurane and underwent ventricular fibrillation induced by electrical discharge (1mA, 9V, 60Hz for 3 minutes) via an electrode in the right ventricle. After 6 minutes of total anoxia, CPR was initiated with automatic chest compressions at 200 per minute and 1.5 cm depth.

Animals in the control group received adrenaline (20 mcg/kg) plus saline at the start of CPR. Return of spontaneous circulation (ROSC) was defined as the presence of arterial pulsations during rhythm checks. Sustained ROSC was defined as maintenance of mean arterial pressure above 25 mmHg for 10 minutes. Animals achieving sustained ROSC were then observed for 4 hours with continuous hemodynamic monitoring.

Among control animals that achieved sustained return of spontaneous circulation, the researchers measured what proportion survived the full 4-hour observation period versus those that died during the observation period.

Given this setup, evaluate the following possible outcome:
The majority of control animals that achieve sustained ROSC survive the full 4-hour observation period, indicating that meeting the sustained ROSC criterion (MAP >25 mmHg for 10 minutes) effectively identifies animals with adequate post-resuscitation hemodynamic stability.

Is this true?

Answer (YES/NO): YES